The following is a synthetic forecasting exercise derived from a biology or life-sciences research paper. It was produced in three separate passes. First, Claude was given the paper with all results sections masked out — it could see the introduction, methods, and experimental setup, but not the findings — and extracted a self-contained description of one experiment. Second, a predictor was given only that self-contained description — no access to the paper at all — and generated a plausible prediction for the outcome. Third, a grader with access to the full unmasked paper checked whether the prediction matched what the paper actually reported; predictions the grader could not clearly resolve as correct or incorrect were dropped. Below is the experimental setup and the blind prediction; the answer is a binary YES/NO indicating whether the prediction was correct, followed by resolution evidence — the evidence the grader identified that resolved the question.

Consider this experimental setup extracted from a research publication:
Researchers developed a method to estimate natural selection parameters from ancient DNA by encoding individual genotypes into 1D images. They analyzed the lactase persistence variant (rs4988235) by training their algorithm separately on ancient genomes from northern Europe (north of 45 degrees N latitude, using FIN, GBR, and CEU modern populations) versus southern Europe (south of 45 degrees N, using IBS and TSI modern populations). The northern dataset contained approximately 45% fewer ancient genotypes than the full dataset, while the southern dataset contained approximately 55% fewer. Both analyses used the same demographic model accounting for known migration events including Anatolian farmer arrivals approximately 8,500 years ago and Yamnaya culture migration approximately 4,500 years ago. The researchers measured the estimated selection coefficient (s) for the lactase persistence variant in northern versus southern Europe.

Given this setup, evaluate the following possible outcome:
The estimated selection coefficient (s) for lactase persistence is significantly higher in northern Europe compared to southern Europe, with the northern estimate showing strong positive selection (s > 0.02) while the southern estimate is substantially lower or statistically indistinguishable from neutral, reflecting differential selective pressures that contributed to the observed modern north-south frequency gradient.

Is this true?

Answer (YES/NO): NO